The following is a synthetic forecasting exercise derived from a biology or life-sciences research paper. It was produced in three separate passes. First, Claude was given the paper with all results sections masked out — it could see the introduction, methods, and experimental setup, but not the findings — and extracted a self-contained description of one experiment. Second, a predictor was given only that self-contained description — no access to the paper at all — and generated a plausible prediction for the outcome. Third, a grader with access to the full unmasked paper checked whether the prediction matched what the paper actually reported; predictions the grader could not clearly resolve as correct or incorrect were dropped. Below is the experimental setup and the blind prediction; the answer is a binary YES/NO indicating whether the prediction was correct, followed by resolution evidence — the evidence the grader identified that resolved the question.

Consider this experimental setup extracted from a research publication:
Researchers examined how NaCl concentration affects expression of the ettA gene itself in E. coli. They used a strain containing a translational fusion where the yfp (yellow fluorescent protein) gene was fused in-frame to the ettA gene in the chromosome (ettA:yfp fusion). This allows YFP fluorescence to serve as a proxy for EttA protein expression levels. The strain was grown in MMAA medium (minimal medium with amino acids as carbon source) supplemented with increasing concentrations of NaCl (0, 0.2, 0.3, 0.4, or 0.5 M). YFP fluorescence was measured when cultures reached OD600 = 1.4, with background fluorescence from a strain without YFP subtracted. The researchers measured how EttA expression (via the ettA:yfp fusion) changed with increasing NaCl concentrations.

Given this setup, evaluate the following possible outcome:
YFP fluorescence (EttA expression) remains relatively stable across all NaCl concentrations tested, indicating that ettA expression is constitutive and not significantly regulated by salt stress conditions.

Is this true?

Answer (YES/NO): NO